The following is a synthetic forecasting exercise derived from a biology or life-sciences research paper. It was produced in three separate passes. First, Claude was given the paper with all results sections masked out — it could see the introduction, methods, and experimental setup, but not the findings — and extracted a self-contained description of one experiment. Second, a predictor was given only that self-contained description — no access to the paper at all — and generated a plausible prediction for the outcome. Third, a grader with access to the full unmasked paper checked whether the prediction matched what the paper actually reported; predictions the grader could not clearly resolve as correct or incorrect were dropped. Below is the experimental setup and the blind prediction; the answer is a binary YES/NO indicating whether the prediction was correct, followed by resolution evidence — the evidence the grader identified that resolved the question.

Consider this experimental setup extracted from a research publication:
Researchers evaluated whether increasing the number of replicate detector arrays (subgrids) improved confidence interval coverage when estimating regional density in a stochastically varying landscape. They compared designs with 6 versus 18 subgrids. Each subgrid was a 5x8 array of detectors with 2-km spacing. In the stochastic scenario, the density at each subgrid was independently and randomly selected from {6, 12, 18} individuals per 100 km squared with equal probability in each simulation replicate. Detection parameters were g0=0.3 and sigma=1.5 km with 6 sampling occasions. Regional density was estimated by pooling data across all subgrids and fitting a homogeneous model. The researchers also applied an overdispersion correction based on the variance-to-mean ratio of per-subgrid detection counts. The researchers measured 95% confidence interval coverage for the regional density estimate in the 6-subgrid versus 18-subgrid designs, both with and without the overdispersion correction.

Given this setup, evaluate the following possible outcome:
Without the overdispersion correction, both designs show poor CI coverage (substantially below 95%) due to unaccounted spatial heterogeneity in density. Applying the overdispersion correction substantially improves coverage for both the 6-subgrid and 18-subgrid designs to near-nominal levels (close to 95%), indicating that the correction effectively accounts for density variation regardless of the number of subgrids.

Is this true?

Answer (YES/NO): NO